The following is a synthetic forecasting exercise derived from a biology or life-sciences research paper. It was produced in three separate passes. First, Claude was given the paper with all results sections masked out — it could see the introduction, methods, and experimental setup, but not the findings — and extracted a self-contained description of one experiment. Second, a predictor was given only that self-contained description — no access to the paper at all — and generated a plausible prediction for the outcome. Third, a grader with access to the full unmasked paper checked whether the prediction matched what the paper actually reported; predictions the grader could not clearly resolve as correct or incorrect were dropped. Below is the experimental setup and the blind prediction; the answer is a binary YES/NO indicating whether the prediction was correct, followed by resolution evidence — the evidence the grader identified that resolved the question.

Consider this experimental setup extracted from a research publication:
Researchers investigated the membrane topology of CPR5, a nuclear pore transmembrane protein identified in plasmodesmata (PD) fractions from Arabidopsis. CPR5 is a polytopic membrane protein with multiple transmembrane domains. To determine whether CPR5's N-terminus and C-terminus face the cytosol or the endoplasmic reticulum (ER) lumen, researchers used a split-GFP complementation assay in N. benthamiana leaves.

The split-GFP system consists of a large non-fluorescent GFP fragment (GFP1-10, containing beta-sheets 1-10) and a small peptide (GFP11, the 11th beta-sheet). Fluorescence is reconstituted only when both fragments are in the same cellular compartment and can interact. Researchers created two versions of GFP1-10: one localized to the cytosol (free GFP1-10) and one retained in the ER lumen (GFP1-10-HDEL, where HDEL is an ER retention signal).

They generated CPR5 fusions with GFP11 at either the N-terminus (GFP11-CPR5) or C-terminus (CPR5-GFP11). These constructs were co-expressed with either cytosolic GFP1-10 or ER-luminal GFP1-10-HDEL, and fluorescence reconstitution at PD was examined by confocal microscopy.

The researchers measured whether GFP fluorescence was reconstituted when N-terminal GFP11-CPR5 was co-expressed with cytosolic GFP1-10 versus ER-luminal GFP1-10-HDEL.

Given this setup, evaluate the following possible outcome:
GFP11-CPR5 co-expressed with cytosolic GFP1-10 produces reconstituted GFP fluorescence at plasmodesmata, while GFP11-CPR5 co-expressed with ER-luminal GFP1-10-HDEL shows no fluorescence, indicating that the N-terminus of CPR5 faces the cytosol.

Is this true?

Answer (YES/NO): YES